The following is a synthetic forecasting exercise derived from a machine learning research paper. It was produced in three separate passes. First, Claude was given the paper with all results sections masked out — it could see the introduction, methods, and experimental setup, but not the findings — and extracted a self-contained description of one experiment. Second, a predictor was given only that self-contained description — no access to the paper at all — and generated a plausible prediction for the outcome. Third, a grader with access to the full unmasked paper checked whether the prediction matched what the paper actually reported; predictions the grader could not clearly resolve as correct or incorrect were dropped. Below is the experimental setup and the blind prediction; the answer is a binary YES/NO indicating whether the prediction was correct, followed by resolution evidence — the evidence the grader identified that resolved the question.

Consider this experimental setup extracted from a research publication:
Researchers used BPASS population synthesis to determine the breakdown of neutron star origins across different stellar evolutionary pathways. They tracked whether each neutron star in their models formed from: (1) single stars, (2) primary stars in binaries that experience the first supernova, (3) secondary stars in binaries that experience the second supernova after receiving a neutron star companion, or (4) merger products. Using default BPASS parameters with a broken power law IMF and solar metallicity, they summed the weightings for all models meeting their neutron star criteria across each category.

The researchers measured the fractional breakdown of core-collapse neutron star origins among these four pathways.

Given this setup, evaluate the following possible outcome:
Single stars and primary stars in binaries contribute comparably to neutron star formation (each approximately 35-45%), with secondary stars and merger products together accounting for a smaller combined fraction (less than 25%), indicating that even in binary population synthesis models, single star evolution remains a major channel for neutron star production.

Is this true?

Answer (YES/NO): NO